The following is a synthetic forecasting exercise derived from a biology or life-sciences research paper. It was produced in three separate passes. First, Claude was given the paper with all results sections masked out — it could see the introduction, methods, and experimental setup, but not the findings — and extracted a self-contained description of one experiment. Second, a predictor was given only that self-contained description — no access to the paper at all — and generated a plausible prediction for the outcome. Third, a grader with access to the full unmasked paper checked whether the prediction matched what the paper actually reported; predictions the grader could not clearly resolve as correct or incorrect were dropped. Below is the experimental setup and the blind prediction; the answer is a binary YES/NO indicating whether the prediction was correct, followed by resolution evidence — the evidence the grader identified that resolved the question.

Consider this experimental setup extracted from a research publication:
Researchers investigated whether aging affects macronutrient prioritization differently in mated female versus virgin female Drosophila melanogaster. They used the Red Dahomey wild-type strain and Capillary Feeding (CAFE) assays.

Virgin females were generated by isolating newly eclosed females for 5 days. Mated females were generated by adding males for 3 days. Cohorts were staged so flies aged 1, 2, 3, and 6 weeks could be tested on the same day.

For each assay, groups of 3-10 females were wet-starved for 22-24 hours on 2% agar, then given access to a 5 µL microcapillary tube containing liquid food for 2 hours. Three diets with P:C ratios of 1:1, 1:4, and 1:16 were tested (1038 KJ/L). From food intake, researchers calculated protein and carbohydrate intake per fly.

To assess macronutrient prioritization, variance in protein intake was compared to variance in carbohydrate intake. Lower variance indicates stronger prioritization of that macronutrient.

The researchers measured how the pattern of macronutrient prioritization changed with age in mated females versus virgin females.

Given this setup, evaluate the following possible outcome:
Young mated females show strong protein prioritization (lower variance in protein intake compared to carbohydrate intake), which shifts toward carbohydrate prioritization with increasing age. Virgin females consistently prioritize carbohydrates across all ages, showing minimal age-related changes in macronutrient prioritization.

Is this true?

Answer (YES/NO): NO